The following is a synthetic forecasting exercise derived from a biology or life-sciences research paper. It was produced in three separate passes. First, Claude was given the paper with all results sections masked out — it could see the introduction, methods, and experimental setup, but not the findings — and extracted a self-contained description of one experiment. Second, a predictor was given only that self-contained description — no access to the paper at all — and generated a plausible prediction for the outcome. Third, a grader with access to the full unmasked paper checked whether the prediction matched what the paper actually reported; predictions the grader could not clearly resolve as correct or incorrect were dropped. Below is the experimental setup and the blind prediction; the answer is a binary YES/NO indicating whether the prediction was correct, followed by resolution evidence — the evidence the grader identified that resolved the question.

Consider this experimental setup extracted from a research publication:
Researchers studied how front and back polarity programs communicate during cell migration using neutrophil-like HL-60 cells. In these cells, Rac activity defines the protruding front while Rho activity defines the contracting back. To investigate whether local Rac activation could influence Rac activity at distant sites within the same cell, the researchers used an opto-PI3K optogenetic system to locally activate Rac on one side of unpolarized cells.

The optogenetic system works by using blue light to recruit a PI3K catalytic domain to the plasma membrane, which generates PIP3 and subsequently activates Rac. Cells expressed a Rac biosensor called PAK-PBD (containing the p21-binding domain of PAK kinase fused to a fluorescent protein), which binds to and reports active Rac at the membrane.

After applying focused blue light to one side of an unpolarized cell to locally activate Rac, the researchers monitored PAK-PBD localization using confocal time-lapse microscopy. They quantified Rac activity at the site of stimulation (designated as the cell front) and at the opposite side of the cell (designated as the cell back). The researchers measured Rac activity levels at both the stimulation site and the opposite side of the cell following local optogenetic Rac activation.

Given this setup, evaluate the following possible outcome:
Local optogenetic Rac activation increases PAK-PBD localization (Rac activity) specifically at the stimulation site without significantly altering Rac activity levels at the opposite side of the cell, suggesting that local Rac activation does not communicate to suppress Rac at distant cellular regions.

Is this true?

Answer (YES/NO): NO